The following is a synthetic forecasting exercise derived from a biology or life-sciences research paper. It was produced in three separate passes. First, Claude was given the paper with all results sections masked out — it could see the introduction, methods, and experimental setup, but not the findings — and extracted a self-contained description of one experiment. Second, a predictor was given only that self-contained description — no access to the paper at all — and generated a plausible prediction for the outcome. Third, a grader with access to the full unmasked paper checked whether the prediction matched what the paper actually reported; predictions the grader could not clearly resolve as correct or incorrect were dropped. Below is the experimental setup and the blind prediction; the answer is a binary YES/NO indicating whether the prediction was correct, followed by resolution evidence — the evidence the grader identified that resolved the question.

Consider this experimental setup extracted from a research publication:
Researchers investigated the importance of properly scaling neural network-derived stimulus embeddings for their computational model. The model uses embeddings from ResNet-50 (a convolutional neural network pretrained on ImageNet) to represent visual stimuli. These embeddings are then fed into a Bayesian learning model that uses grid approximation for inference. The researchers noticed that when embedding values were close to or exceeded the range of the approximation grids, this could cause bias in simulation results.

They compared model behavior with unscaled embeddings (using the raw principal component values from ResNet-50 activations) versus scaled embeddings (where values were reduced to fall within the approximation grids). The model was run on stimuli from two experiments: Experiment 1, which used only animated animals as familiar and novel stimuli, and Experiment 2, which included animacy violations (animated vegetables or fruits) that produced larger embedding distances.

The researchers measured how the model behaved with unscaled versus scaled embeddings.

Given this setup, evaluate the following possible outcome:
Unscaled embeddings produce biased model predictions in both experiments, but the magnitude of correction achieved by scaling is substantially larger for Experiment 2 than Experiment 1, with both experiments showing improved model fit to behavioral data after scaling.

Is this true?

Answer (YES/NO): NO